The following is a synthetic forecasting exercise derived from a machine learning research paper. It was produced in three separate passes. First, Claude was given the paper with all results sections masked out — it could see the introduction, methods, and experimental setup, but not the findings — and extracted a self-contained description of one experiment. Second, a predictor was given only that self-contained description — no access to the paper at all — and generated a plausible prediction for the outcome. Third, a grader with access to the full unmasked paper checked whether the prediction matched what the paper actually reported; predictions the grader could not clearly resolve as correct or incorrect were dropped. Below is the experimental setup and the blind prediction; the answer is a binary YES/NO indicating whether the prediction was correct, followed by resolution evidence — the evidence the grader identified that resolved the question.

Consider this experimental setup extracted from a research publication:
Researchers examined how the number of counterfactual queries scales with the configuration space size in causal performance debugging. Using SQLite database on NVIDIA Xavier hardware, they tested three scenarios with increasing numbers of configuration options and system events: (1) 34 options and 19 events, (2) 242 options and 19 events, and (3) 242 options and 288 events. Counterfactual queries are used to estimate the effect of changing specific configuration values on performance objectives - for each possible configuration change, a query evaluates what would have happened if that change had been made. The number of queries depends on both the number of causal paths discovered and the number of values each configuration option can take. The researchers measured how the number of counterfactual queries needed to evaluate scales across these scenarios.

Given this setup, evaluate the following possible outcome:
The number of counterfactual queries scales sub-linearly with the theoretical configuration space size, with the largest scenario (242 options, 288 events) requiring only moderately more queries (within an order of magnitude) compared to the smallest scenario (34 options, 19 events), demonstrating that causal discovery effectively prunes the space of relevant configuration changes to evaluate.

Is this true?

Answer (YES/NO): NO